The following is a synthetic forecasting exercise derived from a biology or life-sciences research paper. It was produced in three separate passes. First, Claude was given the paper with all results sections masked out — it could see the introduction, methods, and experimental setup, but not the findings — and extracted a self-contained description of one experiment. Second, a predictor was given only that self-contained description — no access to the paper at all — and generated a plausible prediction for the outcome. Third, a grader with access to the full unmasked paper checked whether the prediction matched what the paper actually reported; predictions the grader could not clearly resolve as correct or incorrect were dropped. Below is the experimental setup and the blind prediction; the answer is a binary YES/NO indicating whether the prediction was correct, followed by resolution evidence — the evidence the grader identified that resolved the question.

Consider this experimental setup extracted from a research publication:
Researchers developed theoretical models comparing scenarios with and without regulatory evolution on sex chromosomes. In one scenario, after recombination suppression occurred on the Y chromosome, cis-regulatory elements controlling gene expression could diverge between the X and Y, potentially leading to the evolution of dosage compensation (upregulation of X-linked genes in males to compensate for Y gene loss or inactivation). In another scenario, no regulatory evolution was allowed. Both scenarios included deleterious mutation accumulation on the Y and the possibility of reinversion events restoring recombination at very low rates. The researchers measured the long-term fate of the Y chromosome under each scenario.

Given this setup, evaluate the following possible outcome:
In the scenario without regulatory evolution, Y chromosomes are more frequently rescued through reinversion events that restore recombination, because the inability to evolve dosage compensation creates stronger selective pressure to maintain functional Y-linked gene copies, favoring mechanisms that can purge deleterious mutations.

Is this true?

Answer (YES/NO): YES